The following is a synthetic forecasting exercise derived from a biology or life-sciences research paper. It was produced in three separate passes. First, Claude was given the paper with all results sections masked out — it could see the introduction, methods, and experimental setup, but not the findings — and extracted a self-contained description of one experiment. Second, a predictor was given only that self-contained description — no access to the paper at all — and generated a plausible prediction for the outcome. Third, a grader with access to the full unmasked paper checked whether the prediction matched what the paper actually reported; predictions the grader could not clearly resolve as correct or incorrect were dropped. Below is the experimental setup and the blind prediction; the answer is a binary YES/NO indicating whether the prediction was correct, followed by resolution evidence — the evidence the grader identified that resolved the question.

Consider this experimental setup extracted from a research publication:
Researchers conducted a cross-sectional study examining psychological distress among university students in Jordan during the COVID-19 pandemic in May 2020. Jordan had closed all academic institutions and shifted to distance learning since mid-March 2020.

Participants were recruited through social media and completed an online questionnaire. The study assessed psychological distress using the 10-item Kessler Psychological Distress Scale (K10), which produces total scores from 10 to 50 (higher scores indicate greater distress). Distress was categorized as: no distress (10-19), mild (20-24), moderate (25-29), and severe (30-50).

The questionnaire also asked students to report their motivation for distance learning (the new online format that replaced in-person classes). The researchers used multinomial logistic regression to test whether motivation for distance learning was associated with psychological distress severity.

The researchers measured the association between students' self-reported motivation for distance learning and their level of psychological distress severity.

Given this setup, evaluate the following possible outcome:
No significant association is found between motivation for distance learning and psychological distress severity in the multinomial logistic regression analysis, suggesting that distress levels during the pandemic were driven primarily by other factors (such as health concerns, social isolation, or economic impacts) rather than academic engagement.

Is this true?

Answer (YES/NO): NO